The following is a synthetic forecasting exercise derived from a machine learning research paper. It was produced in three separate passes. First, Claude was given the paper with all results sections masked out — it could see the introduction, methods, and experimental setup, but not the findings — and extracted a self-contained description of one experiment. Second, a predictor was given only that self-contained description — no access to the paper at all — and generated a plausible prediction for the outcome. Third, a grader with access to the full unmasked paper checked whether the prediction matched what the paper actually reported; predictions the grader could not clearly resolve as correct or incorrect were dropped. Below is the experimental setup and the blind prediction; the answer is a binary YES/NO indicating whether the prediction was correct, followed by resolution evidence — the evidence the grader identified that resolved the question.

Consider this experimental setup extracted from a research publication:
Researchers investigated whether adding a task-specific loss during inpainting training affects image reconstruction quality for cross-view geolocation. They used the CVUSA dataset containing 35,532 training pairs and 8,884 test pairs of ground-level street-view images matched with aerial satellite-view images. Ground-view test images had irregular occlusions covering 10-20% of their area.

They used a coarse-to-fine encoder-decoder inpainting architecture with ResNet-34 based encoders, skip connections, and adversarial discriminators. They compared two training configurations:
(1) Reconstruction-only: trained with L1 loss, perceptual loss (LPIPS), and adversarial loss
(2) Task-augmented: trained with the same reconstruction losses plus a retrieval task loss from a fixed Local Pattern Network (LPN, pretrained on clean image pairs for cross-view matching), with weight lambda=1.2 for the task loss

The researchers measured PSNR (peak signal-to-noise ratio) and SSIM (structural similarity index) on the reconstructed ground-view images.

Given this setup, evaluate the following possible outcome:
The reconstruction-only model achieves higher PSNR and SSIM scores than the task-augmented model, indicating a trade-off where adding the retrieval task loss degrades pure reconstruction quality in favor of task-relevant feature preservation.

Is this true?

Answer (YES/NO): YES